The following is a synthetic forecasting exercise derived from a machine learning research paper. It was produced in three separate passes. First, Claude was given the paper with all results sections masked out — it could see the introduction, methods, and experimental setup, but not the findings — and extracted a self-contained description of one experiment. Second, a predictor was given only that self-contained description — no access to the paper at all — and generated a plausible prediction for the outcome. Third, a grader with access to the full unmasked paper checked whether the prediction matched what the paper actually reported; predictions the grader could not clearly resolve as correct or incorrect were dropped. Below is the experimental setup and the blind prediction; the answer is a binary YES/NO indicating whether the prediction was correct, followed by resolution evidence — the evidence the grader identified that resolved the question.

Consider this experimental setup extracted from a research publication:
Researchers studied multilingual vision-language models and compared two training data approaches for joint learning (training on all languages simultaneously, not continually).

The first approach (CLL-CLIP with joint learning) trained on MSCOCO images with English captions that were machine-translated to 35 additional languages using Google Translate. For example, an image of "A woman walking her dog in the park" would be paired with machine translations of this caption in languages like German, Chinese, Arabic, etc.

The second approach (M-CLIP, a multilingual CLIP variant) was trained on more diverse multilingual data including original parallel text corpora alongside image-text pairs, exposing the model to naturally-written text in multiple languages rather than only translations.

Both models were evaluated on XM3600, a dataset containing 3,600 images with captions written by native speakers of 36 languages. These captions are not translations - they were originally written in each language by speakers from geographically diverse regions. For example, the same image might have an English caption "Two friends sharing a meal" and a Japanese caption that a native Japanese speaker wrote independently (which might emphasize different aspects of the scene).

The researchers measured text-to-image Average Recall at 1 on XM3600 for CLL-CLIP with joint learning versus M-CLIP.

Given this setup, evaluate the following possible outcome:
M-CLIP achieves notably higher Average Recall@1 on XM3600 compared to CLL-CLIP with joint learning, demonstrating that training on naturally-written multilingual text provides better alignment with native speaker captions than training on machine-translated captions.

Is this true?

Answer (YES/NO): YES